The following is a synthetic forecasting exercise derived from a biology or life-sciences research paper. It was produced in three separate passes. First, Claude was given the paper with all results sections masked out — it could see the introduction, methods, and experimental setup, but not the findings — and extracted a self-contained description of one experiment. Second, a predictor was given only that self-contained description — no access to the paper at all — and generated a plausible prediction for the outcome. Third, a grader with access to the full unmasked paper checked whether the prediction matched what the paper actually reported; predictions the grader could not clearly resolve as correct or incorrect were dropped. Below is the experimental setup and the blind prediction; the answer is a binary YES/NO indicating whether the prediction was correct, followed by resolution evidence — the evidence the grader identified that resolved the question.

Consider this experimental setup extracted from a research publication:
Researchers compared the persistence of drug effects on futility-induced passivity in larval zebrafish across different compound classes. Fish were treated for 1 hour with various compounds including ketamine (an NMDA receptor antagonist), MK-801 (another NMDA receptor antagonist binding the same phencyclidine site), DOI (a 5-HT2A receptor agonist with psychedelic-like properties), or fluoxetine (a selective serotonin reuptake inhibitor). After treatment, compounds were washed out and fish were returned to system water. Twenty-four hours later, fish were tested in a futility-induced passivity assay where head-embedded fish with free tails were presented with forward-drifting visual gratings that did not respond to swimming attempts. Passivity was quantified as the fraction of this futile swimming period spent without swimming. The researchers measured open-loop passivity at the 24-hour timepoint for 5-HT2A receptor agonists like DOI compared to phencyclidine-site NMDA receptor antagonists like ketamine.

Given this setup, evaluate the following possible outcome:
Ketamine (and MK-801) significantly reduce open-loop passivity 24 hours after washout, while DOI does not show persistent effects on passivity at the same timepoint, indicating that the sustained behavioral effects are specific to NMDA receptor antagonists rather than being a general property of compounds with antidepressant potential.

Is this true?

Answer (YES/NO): YES